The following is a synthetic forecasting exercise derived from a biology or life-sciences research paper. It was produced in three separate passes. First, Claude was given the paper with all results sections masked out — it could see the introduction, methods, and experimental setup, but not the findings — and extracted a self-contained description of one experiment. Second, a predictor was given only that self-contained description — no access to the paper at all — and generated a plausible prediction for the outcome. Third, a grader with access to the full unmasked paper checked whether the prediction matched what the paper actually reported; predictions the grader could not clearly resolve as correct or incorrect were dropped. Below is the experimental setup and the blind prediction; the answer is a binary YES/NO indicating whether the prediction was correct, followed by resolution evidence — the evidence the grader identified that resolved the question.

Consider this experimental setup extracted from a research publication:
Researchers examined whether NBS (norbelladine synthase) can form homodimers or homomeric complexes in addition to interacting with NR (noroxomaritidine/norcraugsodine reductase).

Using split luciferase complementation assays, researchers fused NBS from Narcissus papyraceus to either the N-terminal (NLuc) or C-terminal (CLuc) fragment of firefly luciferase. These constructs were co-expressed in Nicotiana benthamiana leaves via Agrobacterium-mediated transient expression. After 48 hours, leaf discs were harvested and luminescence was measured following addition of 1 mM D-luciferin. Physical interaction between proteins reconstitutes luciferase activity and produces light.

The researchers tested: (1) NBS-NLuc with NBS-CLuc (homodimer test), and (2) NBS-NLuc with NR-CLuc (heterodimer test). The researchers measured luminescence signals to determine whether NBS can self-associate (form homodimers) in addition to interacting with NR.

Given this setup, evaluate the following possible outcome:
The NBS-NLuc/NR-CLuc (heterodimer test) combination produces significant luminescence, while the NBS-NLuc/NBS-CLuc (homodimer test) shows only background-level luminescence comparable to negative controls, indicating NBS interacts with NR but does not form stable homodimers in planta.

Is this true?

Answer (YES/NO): NO